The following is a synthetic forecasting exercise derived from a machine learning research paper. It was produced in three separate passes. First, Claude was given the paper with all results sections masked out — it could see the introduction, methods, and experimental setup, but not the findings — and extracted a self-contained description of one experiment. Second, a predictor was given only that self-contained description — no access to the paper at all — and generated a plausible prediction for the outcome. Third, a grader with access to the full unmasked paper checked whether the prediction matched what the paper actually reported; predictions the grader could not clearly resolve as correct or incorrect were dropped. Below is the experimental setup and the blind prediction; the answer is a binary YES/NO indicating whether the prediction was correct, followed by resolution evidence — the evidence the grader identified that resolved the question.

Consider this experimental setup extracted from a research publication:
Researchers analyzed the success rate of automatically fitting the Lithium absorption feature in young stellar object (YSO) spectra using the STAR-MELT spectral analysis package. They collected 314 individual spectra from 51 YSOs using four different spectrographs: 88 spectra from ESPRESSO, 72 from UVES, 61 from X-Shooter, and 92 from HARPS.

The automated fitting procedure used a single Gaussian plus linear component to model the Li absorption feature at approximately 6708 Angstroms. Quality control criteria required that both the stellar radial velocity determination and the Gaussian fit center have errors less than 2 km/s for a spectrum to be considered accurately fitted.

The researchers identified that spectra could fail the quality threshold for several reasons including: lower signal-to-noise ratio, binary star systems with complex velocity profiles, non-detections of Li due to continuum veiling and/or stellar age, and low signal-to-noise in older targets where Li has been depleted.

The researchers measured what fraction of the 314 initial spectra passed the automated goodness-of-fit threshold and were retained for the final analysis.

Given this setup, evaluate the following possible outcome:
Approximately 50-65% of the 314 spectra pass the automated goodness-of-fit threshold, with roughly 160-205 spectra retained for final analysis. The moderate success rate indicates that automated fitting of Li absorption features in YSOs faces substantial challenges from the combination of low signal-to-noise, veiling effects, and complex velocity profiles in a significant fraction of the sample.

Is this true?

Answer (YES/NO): NO